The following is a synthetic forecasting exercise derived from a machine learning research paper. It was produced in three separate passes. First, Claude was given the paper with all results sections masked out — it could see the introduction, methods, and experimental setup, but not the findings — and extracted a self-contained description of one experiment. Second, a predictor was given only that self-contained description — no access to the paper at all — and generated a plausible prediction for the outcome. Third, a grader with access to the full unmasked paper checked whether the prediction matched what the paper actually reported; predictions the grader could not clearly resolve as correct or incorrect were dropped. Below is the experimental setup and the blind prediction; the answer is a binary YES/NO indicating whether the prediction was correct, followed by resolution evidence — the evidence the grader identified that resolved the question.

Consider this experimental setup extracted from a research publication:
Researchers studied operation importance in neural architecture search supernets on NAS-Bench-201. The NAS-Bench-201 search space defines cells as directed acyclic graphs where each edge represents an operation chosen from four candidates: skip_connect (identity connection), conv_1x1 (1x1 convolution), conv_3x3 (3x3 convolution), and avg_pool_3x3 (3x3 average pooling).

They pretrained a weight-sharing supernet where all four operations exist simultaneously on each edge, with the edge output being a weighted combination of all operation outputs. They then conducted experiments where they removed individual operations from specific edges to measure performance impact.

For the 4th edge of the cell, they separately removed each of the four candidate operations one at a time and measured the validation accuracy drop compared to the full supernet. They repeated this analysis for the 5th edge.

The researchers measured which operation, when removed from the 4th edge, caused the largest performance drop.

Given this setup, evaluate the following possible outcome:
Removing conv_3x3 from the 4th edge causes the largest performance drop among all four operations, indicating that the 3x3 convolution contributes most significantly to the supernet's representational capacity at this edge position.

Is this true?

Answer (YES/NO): NO